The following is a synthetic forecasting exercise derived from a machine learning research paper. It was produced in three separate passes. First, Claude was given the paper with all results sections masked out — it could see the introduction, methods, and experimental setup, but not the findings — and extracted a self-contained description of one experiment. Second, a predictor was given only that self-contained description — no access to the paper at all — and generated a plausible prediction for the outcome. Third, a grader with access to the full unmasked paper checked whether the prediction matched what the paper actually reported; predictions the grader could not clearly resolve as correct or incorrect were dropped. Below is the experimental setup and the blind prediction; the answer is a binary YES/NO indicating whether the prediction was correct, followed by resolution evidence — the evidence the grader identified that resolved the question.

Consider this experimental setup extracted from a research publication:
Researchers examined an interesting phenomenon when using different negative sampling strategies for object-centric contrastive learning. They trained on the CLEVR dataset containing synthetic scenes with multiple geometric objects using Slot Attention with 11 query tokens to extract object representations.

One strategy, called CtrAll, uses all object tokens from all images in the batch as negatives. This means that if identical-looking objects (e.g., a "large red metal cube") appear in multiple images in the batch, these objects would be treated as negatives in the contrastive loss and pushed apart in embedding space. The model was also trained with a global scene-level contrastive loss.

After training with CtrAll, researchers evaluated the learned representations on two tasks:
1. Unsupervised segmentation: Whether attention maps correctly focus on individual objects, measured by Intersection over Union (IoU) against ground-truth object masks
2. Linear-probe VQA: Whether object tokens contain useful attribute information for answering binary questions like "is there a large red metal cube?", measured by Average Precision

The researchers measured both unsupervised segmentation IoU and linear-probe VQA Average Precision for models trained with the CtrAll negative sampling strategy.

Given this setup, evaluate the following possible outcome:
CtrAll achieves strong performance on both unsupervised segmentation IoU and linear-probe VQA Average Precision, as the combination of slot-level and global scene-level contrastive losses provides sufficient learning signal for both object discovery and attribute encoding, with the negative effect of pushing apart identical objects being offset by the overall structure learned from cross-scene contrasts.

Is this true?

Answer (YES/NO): NO